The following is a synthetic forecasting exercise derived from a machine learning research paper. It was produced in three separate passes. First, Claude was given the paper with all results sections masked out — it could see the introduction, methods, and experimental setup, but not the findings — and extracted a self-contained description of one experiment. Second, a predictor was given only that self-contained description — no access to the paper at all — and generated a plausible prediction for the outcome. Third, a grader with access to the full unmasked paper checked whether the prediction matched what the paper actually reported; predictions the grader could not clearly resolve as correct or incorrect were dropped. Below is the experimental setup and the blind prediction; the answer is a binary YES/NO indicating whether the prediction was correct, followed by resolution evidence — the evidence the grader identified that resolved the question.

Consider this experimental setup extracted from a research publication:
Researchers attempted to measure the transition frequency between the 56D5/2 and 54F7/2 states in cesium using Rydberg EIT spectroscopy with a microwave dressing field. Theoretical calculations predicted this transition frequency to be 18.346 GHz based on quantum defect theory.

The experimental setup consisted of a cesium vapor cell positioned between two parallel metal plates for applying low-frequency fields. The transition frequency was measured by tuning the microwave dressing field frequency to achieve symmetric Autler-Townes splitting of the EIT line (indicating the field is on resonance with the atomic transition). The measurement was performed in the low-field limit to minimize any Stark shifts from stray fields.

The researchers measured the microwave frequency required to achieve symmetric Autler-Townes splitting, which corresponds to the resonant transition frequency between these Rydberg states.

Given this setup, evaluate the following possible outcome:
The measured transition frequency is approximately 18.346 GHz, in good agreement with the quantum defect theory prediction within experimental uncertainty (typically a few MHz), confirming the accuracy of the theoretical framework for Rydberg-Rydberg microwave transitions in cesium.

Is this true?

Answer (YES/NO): NO